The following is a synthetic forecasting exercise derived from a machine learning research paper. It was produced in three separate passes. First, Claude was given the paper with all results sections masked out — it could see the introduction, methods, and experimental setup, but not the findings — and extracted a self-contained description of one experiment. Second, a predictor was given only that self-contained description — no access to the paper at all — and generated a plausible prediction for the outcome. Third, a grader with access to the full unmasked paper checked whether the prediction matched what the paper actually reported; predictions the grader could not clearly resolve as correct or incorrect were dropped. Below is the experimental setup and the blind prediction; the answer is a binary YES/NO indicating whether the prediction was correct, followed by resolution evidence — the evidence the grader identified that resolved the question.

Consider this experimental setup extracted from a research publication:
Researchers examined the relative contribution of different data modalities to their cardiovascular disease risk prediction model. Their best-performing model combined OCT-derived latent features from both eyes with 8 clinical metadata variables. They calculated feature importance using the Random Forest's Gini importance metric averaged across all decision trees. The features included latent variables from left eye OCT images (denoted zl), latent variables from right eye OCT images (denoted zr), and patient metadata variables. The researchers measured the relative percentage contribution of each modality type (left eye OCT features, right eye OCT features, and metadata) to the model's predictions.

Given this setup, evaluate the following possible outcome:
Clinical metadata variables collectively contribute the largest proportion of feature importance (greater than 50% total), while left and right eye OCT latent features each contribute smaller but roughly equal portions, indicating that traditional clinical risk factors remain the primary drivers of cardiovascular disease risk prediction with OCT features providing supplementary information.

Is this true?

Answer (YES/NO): NO